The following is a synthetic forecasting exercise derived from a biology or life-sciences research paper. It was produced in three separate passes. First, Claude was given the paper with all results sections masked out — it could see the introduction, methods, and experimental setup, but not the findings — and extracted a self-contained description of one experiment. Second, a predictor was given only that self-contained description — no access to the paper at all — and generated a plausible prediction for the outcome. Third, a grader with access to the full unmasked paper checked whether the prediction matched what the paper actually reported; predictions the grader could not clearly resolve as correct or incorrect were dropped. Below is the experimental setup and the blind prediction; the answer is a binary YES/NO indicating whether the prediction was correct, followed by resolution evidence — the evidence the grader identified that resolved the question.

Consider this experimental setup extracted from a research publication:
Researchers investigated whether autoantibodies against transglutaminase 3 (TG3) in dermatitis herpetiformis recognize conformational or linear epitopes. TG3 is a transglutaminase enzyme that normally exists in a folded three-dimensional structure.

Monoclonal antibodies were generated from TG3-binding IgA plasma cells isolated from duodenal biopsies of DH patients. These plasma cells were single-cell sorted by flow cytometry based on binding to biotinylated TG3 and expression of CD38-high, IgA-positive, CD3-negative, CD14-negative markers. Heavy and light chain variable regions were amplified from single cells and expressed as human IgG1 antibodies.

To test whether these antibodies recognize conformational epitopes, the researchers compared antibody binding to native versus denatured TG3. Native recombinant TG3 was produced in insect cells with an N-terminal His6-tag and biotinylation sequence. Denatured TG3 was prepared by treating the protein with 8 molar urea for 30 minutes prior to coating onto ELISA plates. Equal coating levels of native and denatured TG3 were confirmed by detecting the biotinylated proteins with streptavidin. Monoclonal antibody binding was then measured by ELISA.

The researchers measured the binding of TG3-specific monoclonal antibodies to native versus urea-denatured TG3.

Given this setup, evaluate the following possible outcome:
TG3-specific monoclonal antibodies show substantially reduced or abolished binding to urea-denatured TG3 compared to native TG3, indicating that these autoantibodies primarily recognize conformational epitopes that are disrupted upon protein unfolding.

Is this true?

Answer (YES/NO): YES